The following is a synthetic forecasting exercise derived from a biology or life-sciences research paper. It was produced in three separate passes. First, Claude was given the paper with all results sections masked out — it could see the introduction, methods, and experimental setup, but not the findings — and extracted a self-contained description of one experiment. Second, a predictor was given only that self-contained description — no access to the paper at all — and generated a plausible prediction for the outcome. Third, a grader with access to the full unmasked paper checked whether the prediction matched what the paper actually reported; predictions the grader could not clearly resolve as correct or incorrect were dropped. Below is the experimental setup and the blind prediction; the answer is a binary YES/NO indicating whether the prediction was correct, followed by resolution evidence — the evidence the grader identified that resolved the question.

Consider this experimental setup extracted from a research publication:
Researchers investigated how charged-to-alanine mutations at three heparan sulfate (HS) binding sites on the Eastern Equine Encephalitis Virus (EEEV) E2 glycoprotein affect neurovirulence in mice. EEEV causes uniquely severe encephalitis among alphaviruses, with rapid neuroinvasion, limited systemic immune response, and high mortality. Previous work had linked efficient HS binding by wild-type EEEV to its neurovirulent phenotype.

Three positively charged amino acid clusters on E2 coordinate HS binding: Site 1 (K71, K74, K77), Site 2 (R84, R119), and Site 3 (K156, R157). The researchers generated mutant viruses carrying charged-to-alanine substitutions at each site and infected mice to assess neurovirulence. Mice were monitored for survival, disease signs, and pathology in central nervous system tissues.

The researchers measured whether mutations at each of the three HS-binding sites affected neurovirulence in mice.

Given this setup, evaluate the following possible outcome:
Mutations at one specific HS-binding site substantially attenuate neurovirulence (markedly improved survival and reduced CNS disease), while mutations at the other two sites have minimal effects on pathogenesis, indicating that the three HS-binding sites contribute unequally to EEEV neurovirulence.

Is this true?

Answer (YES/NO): NO